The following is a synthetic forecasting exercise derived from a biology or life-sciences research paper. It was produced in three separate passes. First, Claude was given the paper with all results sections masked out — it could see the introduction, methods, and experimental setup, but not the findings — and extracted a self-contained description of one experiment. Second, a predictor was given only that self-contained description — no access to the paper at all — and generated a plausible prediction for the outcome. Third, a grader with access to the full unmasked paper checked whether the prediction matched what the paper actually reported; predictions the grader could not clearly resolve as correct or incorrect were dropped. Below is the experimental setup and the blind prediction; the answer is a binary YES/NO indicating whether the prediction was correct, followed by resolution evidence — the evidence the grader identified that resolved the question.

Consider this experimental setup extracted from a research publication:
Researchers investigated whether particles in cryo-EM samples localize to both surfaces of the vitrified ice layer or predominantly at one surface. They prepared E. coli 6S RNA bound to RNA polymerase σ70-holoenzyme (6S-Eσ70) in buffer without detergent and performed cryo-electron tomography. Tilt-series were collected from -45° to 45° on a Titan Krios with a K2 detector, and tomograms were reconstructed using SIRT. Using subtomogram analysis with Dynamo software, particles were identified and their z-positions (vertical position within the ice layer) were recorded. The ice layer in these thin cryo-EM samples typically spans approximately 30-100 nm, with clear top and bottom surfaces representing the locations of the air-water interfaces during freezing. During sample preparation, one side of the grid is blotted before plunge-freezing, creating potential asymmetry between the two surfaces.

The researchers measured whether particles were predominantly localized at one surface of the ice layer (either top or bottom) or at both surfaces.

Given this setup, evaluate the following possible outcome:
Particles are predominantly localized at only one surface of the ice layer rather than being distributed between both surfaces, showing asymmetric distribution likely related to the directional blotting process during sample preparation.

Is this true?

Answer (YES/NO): YES